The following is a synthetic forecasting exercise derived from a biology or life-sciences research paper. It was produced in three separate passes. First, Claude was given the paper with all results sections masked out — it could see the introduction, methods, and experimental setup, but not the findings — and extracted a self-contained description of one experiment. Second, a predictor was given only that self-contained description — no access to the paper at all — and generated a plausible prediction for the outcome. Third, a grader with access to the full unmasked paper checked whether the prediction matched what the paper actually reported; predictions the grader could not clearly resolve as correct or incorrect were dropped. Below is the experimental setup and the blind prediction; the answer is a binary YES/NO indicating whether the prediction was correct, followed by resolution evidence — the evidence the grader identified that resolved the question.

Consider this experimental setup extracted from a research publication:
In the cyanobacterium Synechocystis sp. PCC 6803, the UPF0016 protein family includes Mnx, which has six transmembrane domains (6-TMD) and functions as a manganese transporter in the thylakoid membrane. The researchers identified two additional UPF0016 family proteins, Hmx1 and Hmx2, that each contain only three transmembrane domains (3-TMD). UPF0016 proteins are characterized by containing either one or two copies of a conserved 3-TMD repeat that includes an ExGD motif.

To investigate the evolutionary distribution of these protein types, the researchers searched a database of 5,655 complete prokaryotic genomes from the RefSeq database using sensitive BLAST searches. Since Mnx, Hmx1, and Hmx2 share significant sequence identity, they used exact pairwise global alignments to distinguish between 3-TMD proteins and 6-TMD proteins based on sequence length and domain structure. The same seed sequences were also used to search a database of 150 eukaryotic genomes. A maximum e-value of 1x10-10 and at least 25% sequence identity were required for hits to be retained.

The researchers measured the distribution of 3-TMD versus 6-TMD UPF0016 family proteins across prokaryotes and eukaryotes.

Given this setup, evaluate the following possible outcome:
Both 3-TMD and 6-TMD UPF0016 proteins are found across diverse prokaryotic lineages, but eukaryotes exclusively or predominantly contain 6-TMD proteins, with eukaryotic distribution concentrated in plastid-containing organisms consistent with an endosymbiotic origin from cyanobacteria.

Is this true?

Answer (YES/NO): NO